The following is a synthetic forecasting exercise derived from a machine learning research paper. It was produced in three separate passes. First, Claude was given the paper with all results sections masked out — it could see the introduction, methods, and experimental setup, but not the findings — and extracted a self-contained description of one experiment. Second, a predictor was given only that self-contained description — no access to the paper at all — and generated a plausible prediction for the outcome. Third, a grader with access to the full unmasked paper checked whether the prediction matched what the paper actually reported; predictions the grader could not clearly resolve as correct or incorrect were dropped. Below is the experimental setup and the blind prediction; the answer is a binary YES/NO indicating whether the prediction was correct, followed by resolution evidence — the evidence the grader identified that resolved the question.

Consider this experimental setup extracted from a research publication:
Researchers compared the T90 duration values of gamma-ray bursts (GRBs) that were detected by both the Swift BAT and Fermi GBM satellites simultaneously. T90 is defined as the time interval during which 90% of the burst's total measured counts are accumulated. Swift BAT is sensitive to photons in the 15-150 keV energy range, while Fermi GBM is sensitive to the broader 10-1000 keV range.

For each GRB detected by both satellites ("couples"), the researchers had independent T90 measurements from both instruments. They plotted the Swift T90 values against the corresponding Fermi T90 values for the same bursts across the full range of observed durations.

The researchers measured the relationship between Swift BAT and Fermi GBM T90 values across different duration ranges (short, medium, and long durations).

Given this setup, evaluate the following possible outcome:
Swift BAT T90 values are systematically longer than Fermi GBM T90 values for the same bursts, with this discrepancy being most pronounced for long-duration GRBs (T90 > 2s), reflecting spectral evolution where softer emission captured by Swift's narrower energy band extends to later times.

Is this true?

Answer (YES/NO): NO